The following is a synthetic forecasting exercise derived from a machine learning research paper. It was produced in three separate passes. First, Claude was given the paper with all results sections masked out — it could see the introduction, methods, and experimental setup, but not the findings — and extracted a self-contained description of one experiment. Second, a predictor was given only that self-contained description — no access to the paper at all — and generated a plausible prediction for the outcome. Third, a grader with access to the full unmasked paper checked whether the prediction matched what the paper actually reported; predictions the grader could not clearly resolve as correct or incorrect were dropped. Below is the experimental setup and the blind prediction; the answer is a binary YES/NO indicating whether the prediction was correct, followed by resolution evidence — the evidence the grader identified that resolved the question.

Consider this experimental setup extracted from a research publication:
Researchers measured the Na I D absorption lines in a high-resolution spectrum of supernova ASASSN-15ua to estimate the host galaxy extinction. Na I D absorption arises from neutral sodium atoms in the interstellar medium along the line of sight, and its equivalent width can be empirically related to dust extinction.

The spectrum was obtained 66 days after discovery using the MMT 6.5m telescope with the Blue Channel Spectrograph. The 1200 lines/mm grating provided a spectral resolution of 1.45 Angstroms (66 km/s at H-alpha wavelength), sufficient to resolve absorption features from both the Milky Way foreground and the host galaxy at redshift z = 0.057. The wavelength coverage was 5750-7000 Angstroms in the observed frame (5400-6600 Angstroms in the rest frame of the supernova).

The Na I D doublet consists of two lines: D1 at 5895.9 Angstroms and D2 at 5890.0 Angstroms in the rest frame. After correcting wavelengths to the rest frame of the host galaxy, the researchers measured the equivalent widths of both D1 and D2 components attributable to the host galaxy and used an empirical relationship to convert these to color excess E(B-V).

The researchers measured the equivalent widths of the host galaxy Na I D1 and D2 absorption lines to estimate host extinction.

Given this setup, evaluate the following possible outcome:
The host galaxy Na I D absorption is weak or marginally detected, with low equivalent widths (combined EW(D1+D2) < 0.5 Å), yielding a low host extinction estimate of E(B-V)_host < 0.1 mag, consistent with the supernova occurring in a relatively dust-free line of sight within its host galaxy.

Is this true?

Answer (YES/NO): YES